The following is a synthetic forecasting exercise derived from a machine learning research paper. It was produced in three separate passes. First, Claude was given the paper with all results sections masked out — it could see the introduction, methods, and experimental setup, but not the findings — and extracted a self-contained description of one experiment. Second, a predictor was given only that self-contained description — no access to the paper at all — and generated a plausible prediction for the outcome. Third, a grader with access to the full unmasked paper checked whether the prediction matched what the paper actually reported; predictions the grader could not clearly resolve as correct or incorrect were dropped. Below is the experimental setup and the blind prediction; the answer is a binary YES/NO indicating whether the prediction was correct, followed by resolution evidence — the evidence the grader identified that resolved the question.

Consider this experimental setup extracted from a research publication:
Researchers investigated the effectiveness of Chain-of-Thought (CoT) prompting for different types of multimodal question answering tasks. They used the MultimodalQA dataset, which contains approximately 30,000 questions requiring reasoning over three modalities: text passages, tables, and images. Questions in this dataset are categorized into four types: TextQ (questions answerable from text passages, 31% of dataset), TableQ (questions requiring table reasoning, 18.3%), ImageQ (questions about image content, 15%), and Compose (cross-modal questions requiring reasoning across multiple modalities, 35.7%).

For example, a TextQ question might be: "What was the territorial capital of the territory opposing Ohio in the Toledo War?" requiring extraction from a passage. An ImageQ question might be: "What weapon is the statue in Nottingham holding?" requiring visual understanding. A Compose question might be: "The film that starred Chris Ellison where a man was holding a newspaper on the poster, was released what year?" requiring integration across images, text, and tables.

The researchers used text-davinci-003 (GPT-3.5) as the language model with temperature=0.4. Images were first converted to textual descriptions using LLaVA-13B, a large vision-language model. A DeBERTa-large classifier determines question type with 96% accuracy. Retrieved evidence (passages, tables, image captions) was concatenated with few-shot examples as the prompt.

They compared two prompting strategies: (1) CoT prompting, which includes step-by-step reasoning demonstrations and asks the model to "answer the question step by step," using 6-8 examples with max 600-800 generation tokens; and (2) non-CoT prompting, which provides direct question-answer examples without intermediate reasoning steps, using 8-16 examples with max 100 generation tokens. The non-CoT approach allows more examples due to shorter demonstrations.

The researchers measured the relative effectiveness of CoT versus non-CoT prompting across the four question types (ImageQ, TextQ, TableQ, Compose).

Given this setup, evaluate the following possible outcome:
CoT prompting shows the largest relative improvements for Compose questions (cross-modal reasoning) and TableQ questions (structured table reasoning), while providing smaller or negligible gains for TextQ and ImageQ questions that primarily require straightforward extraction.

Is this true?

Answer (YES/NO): YES